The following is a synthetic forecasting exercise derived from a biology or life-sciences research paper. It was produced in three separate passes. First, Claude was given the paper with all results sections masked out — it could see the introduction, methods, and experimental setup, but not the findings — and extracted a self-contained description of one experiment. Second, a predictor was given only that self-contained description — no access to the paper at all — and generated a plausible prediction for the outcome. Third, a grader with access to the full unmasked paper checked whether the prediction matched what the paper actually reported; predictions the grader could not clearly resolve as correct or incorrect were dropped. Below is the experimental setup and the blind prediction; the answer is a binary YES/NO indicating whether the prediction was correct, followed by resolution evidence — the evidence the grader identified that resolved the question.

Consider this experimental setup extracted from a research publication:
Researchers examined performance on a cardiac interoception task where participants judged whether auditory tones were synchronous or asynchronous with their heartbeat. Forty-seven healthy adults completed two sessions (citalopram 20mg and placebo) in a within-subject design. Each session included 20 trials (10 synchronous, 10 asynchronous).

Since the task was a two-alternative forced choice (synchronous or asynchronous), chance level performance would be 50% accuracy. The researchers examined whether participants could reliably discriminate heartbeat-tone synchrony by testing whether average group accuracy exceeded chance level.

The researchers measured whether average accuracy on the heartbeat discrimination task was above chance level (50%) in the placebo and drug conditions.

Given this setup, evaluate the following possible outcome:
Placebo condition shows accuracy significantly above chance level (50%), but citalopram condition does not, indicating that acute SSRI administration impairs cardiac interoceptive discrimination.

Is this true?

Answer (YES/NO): NO